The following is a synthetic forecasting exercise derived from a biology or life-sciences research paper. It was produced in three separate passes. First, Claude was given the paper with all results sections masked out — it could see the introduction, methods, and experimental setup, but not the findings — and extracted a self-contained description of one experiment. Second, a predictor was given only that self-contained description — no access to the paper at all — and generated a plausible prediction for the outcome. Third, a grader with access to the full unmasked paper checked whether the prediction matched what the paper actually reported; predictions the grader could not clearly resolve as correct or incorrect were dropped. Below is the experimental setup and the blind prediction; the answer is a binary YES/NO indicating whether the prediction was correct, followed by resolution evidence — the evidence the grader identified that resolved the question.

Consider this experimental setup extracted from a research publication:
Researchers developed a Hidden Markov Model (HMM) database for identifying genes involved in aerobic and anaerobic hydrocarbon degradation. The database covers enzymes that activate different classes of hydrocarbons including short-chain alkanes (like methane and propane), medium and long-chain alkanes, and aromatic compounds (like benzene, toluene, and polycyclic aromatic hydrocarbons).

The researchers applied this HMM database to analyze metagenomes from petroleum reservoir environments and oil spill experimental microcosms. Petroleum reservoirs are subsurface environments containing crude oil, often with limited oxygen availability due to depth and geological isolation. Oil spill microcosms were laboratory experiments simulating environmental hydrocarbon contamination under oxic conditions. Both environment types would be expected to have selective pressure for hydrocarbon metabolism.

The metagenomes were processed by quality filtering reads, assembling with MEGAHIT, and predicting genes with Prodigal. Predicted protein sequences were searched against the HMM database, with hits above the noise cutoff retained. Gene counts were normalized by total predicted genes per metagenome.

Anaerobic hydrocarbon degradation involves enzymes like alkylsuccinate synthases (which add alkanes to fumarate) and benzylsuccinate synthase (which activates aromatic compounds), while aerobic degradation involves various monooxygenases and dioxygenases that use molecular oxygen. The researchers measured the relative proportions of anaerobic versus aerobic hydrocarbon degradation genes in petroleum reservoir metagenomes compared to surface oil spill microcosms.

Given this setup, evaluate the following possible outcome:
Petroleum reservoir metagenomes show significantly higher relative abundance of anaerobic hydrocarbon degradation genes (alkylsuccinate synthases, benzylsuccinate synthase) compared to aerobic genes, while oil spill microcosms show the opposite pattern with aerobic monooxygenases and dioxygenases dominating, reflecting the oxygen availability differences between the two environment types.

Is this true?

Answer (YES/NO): YES